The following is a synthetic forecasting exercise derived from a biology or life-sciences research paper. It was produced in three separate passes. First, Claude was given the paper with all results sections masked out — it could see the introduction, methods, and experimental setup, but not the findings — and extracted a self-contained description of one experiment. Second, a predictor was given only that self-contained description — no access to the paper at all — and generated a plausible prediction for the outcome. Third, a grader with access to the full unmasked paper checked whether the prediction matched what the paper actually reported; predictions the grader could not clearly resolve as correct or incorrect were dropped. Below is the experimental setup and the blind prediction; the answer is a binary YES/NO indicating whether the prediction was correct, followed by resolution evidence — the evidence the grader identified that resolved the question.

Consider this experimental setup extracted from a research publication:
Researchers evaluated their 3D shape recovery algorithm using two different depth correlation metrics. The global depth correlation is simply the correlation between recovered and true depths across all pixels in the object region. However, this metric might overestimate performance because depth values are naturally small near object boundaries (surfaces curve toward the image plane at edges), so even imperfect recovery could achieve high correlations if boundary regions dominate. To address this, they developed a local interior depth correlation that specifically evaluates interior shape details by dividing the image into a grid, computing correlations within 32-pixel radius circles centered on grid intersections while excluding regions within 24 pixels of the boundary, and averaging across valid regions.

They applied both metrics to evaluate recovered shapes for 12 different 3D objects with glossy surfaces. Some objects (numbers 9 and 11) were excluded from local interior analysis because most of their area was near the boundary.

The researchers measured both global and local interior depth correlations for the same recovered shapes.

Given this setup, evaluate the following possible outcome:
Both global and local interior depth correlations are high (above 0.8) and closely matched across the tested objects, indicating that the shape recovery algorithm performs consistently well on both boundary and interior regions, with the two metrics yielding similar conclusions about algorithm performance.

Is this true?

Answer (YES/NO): NO